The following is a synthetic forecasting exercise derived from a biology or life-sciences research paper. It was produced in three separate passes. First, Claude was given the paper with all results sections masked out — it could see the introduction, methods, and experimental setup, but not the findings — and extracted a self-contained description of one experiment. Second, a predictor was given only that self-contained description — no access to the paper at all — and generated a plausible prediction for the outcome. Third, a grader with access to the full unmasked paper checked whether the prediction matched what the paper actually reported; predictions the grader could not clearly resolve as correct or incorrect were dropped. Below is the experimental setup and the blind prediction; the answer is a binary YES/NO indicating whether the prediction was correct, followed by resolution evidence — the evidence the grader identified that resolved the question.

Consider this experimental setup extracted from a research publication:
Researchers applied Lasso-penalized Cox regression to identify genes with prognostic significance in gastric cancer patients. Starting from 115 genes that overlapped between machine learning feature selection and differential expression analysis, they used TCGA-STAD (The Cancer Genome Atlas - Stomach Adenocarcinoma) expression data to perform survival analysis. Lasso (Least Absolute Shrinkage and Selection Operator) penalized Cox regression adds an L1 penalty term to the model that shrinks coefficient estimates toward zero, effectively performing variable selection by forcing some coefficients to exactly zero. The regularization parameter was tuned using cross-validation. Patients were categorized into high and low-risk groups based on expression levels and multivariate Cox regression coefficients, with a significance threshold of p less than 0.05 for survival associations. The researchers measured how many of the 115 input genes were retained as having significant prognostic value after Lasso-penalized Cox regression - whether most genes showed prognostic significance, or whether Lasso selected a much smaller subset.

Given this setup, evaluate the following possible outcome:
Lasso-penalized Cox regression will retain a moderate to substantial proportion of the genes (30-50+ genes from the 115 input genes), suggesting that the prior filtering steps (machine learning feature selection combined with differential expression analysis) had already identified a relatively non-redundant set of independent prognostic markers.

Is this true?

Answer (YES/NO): NO